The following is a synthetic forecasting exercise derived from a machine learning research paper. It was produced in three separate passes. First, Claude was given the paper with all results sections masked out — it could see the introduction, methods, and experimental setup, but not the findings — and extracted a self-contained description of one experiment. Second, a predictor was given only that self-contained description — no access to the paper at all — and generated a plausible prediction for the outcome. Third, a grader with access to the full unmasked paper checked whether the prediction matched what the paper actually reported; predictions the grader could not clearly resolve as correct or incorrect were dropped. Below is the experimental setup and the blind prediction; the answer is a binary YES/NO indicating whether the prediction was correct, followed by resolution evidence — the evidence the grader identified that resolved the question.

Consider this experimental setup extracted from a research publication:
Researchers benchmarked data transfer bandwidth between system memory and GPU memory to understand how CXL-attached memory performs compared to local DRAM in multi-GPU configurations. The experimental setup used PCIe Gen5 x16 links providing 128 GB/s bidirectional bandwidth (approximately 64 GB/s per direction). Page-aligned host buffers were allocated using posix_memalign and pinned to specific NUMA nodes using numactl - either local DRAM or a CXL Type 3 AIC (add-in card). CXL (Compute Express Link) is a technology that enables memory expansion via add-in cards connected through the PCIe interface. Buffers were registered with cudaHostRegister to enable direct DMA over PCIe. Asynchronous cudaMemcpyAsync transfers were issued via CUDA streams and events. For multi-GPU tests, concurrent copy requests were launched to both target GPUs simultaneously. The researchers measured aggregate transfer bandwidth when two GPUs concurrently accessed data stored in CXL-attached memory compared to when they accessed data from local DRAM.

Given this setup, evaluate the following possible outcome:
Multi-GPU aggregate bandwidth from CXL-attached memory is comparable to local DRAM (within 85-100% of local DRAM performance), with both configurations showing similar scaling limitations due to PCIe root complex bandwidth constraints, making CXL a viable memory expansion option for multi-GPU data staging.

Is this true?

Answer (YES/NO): NO